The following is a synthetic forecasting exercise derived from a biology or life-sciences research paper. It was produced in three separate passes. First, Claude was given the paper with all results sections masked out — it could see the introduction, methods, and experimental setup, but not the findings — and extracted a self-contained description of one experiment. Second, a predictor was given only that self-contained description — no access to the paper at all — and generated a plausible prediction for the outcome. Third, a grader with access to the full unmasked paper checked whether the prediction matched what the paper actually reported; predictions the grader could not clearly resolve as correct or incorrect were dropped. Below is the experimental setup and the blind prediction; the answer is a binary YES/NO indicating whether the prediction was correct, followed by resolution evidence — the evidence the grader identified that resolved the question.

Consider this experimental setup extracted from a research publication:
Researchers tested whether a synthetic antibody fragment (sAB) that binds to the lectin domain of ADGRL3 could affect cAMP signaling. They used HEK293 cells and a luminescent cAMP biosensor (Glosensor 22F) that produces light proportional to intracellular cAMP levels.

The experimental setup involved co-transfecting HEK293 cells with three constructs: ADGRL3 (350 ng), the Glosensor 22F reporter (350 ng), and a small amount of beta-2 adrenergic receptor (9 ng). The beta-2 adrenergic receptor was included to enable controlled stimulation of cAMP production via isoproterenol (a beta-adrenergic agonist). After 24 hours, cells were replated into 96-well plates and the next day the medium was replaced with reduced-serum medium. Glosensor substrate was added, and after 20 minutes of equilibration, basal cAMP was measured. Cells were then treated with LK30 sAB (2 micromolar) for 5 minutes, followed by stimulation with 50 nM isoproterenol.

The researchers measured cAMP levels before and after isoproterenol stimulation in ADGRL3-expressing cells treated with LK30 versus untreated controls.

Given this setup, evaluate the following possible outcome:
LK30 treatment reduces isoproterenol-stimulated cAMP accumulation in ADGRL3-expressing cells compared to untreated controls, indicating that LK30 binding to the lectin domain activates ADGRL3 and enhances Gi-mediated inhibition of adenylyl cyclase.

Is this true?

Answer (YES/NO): NO